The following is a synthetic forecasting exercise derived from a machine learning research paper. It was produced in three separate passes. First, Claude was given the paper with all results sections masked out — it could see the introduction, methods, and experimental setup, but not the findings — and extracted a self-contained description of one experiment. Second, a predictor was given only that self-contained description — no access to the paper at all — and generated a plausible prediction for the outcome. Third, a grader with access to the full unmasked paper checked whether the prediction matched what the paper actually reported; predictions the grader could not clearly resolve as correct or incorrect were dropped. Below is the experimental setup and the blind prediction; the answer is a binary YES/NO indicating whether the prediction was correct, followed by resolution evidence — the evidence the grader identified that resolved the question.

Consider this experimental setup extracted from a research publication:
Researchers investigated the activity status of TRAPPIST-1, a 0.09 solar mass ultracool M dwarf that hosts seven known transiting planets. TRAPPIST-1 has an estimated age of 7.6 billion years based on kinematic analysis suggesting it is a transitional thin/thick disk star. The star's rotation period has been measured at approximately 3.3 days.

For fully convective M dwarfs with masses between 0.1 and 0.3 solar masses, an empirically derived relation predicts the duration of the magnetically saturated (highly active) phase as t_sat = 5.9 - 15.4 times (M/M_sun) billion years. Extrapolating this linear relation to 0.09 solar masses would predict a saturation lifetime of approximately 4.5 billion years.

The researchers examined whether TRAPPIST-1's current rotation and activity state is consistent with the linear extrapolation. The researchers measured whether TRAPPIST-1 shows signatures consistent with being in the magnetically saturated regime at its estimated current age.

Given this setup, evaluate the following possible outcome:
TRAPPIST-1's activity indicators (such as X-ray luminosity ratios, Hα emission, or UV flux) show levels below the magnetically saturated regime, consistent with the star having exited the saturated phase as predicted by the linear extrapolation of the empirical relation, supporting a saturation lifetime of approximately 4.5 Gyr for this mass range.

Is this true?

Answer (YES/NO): NO